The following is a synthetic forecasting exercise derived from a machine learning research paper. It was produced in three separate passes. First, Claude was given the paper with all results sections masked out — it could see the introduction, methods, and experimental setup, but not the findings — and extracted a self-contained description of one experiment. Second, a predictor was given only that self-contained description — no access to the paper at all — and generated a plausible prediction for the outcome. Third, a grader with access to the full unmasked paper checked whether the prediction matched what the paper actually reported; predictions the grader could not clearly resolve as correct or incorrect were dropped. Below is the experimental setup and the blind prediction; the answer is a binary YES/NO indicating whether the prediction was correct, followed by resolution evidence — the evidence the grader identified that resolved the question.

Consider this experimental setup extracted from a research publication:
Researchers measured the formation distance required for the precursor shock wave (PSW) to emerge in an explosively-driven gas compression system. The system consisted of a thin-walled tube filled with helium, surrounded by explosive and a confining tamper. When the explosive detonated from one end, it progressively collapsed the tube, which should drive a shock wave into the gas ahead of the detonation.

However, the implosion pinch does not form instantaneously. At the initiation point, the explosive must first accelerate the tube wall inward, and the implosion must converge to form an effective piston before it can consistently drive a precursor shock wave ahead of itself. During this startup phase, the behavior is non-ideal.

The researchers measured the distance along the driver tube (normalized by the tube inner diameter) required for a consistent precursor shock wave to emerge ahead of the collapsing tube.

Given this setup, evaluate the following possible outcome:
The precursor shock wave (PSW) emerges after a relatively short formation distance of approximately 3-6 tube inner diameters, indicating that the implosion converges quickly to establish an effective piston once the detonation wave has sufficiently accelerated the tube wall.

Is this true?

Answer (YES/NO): NO